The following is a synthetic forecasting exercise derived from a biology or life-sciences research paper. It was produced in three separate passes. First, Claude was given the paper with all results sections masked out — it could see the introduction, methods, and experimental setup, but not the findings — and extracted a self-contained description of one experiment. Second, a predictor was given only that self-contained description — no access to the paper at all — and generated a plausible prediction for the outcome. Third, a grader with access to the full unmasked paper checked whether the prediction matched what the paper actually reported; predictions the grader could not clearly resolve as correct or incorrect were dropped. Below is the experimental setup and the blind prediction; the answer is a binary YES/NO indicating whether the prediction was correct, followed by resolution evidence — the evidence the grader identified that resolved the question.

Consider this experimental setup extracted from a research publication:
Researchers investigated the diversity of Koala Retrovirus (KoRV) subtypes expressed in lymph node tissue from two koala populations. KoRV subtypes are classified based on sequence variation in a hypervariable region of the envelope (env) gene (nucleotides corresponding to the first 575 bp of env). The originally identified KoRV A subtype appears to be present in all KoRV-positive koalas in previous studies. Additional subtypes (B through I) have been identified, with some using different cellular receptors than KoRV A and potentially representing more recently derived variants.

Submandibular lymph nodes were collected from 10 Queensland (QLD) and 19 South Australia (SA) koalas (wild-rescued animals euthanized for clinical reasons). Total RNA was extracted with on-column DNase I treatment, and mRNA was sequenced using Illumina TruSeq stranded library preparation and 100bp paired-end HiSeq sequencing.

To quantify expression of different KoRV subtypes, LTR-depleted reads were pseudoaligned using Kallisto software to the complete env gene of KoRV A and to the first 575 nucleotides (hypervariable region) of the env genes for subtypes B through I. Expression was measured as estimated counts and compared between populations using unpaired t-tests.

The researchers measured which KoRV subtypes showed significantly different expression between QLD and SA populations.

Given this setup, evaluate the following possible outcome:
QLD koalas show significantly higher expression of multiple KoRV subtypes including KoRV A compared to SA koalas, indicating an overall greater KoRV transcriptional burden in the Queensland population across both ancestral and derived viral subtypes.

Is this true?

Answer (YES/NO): YES